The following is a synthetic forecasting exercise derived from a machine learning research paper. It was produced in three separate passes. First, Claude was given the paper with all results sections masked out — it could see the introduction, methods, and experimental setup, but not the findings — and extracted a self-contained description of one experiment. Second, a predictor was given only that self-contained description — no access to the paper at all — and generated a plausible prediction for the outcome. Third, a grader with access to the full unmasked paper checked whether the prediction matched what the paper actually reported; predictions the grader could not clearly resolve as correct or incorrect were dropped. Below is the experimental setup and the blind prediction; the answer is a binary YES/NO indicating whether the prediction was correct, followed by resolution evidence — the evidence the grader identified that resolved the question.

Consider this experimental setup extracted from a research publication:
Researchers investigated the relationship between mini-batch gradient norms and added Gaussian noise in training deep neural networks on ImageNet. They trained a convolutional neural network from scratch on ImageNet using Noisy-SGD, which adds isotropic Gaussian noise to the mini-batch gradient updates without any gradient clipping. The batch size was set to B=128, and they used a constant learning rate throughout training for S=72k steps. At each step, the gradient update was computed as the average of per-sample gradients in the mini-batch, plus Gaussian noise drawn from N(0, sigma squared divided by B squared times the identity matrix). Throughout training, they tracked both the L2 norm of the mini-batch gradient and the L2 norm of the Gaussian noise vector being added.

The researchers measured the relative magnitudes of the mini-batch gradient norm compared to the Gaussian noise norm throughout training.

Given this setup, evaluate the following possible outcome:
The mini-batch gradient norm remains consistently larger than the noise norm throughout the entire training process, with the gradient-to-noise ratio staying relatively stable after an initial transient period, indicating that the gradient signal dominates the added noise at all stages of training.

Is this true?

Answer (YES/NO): NO